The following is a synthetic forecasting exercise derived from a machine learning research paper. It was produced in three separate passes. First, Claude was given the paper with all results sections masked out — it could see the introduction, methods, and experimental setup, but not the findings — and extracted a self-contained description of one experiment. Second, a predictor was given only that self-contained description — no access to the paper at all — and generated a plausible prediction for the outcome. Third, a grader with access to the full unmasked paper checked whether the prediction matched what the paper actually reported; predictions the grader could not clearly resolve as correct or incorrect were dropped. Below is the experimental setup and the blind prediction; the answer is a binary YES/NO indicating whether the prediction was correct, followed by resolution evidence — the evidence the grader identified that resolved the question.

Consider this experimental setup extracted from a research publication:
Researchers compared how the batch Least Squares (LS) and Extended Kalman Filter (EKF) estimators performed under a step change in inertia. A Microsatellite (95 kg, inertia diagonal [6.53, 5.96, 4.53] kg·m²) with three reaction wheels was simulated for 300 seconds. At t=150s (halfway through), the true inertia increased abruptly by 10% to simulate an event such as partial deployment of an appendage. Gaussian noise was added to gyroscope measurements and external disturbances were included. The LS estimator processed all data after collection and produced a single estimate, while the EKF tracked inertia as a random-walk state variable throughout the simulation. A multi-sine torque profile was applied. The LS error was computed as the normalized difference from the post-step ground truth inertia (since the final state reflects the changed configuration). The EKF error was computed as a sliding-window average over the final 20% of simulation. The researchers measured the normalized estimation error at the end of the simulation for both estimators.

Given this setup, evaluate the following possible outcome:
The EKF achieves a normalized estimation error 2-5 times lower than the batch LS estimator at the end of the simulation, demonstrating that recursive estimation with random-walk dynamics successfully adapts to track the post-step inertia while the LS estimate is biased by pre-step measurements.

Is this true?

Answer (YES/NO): NO